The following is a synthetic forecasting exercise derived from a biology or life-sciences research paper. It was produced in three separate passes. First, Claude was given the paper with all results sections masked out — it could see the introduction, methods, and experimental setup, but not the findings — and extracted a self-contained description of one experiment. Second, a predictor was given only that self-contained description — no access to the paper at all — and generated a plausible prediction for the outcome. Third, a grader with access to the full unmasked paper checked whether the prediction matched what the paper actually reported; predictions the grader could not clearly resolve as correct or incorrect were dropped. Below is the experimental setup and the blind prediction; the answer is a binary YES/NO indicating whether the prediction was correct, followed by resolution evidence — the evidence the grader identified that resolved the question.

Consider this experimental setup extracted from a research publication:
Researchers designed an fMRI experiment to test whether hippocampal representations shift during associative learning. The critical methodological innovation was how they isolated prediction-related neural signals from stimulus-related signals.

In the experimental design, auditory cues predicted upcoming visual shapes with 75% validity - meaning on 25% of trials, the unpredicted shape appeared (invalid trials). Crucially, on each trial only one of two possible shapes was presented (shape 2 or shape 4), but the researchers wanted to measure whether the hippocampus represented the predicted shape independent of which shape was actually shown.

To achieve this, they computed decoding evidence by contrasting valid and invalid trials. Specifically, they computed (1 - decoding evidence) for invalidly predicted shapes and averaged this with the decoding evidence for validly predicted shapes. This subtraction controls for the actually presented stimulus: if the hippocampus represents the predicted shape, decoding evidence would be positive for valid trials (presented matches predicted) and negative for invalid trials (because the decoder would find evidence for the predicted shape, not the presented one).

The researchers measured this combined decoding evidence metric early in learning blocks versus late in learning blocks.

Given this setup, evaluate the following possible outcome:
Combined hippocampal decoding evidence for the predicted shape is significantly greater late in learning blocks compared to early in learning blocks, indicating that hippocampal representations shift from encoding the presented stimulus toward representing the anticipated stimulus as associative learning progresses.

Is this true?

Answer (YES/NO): YES